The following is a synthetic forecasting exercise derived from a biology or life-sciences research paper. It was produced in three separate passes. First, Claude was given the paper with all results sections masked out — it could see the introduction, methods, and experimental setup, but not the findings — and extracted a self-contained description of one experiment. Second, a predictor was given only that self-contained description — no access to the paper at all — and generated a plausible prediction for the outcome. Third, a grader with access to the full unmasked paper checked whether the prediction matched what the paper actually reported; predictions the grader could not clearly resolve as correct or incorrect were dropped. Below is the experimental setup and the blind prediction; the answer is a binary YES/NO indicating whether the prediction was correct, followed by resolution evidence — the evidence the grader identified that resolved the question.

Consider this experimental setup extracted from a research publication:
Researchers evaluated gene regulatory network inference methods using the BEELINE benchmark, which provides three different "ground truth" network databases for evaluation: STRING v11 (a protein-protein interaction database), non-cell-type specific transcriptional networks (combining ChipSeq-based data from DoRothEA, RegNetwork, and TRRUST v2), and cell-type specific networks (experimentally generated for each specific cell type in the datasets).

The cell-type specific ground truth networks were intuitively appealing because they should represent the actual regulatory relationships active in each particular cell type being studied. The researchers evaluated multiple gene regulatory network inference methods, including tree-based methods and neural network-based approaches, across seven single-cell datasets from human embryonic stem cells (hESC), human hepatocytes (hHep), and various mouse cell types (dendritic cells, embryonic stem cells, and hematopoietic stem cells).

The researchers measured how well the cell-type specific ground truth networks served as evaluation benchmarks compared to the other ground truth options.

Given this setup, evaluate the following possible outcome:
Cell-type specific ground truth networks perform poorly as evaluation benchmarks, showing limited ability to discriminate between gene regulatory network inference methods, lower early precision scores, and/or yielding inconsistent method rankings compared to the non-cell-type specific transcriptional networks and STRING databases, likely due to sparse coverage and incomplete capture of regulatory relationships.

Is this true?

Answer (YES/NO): YES